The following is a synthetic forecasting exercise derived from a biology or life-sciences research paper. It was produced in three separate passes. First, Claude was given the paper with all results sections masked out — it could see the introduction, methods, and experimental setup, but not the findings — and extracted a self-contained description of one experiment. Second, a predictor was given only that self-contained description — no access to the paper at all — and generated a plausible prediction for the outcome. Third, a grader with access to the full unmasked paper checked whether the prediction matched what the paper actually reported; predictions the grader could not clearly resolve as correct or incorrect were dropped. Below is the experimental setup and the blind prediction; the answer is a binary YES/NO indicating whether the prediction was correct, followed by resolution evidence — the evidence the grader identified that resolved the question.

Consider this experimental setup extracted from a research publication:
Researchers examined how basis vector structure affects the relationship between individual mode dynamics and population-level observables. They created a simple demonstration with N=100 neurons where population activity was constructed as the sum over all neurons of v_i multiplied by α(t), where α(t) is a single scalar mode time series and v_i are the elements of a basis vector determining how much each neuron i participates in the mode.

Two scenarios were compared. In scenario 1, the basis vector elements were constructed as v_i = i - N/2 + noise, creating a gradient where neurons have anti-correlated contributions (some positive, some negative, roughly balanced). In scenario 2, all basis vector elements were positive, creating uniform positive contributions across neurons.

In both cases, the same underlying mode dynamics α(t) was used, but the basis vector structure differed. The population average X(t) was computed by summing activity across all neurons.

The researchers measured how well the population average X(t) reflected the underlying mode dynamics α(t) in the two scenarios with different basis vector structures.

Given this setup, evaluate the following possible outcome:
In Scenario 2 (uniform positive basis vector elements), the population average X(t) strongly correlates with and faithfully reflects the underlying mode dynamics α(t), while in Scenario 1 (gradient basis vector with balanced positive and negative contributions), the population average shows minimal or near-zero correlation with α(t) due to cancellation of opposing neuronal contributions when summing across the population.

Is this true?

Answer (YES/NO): YES